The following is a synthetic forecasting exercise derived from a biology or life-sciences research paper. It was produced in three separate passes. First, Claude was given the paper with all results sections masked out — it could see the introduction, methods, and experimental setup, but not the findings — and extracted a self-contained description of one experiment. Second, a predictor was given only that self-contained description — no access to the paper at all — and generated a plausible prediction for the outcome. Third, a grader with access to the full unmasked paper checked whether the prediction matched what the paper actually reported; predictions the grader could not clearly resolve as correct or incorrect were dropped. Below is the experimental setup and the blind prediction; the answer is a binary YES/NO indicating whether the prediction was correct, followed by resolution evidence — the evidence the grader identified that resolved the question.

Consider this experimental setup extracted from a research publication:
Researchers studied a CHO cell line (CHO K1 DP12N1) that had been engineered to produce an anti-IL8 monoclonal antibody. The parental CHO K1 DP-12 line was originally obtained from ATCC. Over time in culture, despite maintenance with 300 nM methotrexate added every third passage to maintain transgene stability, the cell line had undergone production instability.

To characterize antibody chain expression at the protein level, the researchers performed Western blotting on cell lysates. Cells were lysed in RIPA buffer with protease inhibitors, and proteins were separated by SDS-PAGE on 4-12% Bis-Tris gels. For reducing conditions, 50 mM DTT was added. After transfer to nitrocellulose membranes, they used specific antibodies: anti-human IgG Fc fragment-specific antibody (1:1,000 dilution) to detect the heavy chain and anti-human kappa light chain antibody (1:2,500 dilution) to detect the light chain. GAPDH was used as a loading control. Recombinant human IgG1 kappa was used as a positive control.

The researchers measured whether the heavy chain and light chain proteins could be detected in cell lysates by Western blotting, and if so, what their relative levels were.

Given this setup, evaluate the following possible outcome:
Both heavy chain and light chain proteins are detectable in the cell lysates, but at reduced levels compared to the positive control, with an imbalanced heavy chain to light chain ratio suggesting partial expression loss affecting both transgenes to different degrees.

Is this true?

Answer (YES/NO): NO